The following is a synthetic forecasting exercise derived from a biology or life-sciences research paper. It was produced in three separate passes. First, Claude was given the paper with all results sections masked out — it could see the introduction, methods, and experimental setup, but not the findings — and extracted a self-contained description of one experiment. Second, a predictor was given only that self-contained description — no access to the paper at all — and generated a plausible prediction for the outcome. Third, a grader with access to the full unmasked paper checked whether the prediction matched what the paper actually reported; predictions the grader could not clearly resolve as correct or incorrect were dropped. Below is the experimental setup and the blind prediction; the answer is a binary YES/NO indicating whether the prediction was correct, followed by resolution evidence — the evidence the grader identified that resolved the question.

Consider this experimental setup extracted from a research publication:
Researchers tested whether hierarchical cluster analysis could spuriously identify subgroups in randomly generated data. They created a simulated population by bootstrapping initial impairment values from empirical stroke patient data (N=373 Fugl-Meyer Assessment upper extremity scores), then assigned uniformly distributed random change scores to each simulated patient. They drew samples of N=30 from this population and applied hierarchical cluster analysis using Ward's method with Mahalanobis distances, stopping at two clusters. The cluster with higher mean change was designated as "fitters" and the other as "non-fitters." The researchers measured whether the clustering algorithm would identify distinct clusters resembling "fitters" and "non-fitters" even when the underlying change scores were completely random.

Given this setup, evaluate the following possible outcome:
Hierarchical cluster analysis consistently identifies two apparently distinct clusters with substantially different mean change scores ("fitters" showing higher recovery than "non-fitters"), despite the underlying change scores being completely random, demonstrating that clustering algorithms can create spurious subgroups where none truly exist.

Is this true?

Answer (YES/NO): YES